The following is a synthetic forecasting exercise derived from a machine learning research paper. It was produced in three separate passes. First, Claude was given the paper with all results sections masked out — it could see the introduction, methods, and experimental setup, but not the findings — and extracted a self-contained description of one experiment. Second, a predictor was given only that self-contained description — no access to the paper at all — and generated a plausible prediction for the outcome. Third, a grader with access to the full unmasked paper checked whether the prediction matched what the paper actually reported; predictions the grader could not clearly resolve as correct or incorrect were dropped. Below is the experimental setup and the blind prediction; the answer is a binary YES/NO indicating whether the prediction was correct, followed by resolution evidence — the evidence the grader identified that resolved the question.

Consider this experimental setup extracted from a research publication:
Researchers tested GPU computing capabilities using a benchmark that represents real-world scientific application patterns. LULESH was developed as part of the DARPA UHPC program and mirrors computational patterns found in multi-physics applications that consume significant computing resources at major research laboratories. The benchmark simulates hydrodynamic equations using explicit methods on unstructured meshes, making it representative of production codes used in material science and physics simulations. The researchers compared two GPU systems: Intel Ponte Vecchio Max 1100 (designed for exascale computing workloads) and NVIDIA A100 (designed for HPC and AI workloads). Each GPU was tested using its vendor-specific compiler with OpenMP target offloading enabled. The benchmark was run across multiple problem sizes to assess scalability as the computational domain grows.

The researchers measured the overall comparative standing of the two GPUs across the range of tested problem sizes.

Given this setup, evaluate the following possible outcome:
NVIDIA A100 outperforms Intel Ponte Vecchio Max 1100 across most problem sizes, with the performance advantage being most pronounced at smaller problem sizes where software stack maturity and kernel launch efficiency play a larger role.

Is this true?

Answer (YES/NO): NO